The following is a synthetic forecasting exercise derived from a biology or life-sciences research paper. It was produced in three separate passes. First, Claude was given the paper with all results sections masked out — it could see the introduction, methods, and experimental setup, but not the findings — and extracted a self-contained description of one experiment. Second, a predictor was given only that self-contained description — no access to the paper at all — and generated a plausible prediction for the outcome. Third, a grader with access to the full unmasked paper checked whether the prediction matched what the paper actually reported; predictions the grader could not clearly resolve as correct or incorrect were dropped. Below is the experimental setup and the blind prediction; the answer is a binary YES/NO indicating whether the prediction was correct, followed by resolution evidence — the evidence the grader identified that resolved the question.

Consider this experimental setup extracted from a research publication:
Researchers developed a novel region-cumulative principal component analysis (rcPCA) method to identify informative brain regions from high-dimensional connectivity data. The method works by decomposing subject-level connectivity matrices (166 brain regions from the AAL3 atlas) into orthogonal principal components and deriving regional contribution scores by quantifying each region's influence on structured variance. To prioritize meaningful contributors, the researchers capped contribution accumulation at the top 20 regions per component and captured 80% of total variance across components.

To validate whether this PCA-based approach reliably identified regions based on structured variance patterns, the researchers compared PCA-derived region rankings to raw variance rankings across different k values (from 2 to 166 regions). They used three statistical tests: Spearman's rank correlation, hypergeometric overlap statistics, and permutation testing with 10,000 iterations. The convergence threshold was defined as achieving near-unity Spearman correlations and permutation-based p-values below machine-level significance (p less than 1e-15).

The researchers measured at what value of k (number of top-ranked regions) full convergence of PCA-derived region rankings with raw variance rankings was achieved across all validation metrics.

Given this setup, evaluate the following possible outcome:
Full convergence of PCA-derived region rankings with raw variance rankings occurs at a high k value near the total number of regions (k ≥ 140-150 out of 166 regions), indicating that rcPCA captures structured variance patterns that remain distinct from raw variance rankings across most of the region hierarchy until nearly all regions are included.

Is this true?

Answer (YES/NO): NO